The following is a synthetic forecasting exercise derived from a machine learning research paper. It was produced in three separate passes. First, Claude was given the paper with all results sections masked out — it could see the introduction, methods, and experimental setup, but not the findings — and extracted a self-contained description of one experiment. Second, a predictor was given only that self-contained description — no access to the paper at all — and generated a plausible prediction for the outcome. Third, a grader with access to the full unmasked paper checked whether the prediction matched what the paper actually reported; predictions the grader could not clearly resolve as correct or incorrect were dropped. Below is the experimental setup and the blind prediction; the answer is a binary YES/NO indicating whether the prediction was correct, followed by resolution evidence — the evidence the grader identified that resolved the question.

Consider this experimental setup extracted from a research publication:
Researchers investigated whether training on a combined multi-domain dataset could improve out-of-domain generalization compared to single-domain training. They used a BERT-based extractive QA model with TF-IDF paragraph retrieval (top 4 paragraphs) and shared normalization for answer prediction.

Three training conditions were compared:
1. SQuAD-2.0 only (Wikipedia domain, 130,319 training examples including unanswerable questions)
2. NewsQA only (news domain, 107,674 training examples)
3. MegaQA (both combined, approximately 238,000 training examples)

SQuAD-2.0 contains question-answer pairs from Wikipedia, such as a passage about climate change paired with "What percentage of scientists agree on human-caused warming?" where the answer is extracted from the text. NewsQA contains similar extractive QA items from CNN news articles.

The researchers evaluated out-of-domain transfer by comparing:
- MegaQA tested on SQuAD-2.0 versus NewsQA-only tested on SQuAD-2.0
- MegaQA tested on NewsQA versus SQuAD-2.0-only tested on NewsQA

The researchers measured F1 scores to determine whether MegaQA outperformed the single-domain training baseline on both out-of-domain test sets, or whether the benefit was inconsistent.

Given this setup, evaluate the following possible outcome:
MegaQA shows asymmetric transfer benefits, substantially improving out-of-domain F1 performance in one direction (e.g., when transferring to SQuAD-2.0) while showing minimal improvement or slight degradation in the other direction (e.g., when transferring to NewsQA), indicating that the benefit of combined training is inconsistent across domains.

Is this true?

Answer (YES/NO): NO